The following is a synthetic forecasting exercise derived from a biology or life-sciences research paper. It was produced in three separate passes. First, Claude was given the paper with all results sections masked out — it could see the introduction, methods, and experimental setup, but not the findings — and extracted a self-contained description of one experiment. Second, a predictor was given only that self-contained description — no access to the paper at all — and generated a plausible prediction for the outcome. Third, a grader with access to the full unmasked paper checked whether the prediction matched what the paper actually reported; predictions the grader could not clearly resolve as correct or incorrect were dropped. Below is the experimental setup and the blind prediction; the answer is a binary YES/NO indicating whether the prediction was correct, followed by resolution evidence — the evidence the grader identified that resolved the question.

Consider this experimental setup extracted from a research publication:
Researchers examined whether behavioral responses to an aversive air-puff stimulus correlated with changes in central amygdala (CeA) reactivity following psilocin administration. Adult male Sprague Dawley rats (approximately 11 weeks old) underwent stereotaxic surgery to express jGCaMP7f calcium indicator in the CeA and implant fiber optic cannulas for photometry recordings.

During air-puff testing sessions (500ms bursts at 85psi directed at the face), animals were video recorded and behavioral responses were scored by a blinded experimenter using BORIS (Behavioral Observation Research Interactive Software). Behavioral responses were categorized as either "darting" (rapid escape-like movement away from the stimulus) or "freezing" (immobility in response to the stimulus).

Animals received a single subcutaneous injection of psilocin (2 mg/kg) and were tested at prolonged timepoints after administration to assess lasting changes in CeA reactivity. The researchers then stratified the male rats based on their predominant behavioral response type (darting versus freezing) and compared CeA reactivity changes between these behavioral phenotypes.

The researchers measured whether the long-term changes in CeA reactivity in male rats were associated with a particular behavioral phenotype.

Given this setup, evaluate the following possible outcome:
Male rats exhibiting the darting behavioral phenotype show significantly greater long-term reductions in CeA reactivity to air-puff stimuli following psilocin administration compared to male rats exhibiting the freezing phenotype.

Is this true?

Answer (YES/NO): YES